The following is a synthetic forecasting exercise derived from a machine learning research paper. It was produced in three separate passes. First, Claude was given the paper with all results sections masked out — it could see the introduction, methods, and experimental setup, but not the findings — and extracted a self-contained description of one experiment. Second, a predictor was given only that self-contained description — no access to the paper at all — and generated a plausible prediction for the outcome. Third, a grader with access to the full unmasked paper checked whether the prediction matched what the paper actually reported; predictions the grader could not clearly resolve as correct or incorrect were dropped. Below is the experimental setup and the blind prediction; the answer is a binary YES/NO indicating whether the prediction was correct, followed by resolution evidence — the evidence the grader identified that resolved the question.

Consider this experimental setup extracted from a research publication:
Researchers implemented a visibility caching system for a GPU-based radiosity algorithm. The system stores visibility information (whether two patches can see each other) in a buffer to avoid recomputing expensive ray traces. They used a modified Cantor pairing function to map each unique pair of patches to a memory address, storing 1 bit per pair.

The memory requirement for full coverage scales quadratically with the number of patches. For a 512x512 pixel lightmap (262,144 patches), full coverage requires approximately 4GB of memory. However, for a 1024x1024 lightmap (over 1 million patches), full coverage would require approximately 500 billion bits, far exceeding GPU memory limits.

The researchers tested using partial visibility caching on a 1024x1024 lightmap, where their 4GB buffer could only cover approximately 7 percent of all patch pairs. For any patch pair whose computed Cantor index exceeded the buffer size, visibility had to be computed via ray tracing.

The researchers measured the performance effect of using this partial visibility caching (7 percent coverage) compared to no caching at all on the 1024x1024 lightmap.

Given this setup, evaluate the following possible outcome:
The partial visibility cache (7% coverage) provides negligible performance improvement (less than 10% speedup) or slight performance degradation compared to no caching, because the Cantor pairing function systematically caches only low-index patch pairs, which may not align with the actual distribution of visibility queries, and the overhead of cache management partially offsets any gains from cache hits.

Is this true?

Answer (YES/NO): YES